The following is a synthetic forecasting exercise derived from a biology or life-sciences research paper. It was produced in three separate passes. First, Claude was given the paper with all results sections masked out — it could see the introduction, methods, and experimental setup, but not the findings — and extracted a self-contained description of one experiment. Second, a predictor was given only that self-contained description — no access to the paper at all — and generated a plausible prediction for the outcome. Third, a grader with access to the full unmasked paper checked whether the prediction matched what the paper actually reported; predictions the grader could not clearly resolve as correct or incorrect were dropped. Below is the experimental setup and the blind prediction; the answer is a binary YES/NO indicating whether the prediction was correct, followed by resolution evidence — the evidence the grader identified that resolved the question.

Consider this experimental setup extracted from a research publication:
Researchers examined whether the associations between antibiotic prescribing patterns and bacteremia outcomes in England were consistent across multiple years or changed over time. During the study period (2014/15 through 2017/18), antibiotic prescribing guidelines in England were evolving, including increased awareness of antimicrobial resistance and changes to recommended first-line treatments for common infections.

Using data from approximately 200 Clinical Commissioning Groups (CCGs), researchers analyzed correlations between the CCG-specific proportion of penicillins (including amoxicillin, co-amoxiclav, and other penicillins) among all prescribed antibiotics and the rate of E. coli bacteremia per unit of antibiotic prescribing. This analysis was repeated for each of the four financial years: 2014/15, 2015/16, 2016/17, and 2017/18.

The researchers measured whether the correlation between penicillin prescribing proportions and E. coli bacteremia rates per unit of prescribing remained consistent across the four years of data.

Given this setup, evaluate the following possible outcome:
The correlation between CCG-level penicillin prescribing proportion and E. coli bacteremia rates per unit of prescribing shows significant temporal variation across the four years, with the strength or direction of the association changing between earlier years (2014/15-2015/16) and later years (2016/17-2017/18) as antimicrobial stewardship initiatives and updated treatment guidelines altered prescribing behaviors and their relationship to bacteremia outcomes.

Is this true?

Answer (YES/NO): YES